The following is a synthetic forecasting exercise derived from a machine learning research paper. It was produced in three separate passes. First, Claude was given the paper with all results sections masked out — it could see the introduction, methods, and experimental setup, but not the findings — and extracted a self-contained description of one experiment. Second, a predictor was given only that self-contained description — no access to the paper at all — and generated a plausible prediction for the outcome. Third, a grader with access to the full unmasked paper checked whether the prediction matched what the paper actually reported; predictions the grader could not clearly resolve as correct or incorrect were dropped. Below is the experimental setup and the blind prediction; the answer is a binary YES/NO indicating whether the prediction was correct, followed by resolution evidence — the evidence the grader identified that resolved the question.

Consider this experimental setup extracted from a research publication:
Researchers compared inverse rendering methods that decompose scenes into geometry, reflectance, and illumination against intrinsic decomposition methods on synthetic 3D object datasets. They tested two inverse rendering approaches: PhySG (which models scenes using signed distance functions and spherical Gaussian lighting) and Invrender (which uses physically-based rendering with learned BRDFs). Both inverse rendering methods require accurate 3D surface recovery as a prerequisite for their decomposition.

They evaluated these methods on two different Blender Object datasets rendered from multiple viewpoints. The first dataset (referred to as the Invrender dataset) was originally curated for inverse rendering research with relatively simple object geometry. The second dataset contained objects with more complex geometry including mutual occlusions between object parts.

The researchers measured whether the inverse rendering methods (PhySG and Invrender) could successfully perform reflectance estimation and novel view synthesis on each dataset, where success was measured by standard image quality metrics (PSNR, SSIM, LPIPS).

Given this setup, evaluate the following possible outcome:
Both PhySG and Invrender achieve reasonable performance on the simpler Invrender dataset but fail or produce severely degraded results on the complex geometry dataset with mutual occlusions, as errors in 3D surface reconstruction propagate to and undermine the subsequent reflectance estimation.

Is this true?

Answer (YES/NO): YES